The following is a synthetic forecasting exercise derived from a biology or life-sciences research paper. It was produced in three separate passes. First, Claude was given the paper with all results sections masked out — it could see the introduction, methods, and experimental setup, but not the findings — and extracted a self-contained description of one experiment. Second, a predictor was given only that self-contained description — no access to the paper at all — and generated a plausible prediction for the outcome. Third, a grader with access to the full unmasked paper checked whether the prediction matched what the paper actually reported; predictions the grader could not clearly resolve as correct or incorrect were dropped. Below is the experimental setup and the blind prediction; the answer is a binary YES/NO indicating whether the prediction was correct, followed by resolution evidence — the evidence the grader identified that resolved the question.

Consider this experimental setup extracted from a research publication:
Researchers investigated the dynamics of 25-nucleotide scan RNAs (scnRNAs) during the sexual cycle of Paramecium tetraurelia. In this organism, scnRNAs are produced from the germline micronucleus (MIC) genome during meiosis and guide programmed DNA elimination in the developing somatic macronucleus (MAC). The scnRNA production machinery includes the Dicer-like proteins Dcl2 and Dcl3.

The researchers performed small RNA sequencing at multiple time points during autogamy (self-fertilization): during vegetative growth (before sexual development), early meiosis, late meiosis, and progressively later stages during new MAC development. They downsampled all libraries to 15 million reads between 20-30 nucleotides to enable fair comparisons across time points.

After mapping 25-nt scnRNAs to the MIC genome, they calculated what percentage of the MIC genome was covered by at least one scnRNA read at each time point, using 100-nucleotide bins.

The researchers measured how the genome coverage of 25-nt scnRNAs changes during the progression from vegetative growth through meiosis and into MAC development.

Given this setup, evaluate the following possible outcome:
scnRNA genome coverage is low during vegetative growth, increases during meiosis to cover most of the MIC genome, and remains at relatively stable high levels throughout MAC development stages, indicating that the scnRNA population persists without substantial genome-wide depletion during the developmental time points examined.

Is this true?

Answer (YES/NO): NO